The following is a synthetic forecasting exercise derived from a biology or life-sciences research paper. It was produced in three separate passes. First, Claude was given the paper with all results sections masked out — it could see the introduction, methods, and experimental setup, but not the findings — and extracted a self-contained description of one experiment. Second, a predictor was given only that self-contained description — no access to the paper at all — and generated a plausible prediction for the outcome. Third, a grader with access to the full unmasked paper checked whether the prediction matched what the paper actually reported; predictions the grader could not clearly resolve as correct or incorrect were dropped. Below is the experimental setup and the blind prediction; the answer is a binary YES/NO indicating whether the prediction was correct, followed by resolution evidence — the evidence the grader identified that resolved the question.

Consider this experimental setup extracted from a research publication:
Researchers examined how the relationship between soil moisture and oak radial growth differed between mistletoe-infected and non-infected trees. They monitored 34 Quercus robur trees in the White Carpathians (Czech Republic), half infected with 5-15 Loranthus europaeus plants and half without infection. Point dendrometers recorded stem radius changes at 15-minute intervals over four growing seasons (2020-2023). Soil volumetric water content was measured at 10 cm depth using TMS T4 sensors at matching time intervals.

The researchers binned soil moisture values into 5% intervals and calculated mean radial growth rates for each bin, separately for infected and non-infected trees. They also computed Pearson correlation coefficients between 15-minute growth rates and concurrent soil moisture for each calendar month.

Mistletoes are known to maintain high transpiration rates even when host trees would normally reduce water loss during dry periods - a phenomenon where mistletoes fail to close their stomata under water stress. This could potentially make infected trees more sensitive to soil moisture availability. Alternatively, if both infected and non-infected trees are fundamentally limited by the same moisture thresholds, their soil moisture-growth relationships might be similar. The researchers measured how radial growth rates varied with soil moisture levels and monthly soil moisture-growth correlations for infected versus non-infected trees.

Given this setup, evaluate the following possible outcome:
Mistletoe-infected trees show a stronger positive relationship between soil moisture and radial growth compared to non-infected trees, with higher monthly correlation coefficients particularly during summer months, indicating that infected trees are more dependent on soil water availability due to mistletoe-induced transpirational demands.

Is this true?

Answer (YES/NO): NO